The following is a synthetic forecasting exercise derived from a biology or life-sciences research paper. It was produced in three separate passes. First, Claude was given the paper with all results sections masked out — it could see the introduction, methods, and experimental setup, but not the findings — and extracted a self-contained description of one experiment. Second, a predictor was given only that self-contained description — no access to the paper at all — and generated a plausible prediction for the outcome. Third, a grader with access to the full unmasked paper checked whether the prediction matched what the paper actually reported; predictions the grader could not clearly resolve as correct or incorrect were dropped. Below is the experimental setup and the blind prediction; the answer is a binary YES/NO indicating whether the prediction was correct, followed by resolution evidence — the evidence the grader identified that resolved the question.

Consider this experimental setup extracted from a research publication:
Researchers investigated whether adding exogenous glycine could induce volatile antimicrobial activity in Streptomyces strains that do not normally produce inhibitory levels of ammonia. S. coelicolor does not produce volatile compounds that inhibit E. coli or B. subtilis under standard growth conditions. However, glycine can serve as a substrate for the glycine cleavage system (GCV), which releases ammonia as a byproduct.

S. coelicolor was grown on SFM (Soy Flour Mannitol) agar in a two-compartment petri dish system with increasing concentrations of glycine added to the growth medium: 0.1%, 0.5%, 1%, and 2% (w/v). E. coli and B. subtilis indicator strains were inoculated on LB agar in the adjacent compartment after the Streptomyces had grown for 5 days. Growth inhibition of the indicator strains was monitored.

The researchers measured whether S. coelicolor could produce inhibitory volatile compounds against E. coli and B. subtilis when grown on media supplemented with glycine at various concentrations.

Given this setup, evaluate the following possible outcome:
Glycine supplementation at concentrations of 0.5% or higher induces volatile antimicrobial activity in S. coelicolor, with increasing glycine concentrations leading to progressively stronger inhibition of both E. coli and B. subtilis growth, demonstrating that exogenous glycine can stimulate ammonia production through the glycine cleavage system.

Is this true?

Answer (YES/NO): NO